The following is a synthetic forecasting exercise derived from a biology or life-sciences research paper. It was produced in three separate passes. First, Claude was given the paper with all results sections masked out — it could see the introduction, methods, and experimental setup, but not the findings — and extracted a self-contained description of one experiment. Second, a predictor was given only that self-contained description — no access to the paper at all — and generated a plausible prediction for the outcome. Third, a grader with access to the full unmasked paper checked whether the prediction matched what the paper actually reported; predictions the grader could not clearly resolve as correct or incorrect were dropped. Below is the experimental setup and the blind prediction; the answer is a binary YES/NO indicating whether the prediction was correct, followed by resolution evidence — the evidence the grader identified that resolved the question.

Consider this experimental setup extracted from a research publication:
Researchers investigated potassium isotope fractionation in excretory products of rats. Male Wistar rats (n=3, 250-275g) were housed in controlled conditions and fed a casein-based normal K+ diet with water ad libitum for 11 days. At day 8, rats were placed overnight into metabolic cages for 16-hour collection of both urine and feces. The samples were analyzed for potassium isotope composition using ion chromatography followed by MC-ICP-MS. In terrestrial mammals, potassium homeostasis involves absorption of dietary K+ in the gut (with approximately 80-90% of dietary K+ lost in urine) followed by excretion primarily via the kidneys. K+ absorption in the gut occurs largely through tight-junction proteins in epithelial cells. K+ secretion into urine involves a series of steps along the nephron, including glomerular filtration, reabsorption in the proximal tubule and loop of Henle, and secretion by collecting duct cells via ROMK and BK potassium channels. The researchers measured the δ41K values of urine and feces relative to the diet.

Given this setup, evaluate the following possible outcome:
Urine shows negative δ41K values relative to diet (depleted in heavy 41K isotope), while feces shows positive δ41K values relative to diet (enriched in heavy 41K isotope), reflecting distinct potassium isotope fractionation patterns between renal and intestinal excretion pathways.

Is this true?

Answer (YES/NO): YES